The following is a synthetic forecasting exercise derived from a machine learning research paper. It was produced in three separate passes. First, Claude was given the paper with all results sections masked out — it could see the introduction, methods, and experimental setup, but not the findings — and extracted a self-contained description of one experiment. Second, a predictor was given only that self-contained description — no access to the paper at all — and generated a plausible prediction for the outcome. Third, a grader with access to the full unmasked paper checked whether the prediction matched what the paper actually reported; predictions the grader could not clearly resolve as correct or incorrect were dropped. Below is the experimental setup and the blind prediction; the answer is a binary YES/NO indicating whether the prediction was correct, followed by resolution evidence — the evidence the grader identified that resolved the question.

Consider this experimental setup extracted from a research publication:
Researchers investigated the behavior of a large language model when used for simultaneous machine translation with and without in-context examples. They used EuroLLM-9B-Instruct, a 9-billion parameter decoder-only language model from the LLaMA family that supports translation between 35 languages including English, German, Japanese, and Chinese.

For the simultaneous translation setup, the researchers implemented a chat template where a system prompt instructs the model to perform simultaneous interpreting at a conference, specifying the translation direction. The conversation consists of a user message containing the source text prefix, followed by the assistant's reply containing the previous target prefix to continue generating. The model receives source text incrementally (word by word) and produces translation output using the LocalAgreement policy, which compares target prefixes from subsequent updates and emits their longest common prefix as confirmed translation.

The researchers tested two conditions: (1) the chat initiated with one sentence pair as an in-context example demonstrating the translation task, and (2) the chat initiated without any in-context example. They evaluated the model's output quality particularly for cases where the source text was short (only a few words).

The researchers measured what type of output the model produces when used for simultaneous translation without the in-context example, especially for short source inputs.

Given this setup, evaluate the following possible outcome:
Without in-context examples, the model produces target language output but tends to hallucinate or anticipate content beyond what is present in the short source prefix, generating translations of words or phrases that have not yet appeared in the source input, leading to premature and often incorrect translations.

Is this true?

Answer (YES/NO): NO